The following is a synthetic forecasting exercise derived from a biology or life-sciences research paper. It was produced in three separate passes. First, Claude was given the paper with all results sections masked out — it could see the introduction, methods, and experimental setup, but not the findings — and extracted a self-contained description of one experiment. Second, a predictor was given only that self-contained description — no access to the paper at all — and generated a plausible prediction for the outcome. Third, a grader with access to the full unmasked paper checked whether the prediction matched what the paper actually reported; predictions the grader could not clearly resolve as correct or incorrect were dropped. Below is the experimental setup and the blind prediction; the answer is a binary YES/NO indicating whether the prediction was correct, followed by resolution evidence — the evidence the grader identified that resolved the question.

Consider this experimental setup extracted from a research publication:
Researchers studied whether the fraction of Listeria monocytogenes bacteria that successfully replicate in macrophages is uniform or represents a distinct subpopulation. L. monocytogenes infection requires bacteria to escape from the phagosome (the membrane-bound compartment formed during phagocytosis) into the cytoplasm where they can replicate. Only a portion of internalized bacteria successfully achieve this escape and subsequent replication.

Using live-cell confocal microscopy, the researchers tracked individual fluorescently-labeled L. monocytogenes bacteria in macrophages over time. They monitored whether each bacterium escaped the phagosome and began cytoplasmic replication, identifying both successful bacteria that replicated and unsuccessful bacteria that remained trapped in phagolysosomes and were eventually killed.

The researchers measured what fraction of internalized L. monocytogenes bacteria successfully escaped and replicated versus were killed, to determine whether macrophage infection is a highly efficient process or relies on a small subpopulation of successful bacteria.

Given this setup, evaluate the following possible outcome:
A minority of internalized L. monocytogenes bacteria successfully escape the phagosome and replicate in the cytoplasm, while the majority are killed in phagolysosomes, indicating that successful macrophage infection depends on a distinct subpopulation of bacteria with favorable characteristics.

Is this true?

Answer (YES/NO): NO